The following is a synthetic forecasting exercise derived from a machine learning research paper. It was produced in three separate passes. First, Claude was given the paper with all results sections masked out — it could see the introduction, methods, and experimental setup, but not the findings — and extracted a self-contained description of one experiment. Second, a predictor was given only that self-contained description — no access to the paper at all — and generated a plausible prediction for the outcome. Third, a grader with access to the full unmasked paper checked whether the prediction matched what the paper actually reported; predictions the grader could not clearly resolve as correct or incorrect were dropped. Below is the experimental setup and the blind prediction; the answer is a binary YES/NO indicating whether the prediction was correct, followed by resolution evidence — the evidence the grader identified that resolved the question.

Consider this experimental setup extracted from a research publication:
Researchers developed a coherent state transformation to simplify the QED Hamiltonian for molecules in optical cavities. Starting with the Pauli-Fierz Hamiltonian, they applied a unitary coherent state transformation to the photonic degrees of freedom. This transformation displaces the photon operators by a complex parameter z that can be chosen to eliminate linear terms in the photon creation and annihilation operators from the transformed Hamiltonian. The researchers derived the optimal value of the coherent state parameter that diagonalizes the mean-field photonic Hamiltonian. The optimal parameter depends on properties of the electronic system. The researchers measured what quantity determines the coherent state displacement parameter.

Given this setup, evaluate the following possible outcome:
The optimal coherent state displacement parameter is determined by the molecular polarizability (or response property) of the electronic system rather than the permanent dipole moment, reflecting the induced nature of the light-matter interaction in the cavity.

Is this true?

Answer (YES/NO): NO